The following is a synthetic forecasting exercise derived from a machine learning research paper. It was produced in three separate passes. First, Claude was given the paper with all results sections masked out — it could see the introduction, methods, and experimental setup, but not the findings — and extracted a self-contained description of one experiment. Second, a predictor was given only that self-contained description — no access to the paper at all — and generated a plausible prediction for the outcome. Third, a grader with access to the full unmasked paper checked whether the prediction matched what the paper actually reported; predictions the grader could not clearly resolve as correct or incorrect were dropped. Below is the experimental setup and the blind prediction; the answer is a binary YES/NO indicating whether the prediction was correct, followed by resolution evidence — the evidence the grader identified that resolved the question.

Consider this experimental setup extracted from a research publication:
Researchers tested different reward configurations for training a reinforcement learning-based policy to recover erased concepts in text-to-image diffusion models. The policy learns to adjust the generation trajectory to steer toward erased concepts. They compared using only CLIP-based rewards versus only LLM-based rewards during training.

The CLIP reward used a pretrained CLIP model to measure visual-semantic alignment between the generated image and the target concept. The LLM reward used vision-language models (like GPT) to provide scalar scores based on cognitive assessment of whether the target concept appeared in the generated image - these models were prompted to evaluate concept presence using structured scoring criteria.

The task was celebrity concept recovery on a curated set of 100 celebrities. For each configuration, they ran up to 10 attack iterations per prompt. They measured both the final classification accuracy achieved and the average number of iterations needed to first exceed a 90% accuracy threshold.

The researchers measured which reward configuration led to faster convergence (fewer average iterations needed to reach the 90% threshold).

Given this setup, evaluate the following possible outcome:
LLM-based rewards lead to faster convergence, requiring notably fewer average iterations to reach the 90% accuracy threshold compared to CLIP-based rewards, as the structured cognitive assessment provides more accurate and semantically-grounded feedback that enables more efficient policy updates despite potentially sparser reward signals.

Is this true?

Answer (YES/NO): YES